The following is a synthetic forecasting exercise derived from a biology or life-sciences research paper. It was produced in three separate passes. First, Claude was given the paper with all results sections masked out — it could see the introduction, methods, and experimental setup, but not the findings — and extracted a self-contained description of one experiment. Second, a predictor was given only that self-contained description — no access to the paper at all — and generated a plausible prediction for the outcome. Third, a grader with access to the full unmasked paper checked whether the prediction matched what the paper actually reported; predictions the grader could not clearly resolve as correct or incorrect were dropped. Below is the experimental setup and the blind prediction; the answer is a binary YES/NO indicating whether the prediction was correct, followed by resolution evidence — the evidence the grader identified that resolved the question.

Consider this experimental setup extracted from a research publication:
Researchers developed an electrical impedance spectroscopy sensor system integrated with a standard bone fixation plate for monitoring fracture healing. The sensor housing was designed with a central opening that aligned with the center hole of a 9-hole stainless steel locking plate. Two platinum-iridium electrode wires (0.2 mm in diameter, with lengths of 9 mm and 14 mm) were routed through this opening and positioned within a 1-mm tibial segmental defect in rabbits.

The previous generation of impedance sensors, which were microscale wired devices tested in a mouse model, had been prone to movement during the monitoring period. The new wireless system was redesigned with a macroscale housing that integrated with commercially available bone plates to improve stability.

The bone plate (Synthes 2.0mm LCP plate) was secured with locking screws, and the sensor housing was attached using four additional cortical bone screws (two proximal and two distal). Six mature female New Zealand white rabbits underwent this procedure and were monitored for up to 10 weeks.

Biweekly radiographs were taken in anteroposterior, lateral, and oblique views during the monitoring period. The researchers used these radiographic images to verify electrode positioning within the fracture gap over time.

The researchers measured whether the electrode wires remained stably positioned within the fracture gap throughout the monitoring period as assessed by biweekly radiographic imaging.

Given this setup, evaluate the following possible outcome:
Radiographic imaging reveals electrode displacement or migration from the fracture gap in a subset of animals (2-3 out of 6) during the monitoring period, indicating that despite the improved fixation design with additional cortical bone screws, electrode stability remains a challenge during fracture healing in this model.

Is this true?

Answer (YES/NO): NO